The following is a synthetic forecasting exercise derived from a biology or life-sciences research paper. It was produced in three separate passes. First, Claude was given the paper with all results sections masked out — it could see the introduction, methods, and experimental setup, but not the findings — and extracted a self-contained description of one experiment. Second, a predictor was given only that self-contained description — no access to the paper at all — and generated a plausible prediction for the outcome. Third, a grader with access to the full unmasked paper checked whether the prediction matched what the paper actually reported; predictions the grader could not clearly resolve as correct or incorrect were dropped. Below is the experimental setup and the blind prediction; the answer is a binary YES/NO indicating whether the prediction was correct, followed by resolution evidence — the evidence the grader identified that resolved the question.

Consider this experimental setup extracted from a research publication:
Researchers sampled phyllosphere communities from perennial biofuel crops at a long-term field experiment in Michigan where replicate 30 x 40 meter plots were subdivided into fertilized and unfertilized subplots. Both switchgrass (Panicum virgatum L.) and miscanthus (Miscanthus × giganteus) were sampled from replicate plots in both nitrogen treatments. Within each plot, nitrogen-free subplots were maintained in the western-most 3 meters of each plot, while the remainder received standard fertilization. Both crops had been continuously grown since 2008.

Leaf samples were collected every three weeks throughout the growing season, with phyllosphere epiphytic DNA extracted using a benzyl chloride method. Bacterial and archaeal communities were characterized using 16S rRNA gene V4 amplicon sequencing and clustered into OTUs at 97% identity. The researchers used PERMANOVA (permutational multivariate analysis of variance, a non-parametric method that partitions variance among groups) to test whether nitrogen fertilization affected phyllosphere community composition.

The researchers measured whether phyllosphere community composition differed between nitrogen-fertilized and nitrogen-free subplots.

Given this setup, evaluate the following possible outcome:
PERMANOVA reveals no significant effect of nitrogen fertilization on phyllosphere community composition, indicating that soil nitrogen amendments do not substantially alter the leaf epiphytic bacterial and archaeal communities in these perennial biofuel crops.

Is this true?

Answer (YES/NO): YES